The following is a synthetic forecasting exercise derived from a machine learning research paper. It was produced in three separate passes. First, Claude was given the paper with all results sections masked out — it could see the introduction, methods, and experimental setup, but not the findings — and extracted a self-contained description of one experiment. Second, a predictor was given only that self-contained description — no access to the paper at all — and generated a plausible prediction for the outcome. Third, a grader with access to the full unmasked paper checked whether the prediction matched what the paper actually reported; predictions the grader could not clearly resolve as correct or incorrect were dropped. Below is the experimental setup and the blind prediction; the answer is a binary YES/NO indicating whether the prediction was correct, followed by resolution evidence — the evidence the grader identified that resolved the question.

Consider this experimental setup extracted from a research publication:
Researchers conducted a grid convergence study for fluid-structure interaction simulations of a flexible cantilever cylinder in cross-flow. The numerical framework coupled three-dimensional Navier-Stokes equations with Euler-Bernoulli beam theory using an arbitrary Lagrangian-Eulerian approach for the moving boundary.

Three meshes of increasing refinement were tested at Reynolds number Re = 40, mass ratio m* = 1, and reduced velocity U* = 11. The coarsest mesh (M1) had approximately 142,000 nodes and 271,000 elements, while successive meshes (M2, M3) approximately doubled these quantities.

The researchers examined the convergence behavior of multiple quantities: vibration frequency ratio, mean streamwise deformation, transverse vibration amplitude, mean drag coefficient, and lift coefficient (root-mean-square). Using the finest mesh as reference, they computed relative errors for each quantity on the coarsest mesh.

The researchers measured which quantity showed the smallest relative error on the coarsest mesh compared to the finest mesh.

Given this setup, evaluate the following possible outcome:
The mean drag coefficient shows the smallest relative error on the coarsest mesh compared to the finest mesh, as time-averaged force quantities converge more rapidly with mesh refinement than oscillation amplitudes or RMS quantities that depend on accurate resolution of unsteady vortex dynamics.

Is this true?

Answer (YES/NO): NO